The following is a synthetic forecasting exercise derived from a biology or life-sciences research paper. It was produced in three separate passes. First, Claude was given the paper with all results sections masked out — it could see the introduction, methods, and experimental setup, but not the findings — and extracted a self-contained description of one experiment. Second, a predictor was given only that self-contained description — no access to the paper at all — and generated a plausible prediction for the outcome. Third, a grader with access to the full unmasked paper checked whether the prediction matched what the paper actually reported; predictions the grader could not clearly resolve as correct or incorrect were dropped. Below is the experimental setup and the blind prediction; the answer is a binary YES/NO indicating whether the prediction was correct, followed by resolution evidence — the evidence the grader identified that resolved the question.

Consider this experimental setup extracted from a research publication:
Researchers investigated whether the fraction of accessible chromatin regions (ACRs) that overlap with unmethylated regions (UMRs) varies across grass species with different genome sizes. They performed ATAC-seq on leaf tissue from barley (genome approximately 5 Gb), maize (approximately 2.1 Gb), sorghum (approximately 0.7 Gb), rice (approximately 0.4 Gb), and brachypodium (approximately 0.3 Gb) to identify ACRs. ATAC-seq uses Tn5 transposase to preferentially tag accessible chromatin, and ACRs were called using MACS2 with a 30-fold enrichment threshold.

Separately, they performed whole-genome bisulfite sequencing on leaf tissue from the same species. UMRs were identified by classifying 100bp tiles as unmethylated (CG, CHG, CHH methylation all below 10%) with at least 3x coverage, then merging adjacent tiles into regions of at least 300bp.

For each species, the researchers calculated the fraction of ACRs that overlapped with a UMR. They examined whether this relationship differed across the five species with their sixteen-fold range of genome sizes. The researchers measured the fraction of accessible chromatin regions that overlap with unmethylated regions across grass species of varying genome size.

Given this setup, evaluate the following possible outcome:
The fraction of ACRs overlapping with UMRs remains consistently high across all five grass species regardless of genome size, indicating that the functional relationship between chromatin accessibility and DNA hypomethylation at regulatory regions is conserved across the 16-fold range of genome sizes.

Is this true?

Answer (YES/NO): YES